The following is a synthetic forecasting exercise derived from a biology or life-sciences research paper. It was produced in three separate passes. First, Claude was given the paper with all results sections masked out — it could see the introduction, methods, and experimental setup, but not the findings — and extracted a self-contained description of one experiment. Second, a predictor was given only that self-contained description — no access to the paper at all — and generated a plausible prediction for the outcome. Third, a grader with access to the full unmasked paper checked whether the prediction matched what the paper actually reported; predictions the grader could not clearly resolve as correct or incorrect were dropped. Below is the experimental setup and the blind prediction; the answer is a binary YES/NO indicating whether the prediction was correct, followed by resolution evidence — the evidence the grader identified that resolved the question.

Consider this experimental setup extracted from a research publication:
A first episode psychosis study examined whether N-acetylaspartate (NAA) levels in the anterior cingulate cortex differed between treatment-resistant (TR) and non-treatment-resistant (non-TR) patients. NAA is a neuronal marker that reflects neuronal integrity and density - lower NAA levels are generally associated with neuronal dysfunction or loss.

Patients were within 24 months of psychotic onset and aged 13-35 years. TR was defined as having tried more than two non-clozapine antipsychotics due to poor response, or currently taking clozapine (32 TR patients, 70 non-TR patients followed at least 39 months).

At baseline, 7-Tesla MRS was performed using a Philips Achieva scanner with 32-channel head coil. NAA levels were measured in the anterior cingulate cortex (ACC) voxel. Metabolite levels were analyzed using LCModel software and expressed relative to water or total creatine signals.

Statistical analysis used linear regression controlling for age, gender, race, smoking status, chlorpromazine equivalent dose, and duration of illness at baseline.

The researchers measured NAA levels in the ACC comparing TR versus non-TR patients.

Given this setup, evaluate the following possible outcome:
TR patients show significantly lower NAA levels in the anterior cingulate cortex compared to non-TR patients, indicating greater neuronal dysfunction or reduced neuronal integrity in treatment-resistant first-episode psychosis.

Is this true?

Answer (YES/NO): NO